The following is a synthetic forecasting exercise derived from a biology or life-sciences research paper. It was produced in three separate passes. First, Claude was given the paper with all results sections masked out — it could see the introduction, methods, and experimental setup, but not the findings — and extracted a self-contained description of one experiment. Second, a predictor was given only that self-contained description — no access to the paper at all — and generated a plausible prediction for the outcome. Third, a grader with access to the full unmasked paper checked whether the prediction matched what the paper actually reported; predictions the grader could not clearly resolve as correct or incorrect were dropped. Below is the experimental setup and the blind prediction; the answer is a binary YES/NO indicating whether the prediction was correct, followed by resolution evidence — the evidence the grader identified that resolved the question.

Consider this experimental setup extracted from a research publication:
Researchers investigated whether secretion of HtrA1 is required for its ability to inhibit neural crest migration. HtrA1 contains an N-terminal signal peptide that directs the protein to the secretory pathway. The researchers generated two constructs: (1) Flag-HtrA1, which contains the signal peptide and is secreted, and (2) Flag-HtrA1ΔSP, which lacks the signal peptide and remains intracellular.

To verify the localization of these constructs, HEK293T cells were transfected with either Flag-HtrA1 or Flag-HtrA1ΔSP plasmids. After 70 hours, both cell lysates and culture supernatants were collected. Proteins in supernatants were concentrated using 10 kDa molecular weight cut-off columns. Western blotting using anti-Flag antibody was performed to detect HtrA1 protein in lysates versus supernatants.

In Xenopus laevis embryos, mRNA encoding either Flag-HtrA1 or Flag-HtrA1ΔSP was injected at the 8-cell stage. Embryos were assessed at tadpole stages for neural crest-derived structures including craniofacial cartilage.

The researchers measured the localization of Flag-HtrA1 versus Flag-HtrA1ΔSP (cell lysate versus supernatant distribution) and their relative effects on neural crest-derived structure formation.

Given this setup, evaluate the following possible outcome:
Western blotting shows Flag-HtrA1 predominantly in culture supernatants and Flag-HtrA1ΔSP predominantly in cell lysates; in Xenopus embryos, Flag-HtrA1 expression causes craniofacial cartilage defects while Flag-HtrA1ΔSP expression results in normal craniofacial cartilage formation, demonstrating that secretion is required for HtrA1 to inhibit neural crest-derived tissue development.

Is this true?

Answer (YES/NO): YES